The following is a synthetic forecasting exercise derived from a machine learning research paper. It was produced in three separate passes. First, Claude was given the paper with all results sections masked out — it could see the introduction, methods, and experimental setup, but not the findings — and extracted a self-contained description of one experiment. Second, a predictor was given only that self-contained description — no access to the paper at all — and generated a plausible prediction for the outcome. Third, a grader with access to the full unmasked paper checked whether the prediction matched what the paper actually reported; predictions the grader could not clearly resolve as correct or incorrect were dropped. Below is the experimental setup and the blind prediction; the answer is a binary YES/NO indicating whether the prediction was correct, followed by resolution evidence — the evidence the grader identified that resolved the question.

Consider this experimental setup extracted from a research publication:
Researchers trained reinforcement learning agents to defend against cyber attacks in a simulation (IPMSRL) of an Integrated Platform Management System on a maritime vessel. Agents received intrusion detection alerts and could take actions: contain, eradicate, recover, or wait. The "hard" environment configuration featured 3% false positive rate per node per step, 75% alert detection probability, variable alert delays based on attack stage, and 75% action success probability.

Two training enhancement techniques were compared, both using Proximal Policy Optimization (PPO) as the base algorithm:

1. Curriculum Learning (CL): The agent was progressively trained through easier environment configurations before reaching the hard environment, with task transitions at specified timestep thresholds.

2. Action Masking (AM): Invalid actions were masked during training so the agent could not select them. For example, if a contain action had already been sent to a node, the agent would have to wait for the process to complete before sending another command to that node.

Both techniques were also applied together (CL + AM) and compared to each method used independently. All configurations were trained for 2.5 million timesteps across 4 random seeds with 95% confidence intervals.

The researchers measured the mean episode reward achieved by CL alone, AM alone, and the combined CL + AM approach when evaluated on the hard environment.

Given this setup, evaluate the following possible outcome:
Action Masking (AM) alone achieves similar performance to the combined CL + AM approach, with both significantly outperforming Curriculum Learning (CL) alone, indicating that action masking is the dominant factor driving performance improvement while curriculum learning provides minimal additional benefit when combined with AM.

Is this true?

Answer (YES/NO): NO